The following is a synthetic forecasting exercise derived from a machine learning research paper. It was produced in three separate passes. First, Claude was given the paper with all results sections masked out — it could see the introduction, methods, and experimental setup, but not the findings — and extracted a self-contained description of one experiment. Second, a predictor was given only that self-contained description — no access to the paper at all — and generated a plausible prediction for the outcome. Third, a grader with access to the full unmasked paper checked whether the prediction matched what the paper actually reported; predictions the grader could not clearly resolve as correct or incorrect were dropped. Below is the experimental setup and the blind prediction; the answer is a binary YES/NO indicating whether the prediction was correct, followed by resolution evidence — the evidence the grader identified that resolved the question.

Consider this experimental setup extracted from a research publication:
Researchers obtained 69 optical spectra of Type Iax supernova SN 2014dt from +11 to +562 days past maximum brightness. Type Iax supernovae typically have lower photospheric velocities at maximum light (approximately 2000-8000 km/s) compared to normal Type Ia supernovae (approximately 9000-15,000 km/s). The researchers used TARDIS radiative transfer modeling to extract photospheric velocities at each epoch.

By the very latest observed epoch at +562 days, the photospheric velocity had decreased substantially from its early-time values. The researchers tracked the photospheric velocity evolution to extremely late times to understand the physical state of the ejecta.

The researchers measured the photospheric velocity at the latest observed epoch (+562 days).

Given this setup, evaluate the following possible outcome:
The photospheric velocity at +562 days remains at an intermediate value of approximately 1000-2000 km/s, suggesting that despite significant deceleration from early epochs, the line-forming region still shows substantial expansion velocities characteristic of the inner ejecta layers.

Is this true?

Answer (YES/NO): NO